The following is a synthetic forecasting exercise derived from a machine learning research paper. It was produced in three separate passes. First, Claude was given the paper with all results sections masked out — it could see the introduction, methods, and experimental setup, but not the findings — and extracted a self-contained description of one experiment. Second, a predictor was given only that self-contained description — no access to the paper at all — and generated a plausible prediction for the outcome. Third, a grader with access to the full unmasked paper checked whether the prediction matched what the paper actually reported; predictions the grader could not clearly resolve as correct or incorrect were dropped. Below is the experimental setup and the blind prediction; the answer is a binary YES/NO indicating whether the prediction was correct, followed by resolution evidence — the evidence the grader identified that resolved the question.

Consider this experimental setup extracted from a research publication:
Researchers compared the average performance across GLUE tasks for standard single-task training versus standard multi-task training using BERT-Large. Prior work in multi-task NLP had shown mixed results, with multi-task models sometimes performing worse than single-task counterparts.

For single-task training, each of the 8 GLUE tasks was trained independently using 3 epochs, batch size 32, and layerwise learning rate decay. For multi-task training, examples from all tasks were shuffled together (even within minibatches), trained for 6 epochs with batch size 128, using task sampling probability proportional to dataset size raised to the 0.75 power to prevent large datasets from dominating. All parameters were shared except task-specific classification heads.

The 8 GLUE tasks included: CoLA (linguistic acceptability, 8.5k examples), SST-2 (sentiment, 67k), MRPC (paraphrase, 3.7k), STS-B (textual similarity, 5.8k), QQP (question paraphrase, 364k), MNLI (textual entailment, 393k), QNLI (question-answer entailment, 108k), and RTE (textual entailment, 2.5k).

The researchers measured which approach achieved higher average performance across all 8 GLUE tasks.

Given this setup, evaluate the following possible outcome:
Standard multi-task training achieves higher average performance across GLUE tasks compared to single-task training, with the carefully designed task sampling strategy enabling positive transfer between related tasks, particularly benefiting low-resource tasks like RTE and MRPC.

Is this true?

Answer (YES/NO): NO